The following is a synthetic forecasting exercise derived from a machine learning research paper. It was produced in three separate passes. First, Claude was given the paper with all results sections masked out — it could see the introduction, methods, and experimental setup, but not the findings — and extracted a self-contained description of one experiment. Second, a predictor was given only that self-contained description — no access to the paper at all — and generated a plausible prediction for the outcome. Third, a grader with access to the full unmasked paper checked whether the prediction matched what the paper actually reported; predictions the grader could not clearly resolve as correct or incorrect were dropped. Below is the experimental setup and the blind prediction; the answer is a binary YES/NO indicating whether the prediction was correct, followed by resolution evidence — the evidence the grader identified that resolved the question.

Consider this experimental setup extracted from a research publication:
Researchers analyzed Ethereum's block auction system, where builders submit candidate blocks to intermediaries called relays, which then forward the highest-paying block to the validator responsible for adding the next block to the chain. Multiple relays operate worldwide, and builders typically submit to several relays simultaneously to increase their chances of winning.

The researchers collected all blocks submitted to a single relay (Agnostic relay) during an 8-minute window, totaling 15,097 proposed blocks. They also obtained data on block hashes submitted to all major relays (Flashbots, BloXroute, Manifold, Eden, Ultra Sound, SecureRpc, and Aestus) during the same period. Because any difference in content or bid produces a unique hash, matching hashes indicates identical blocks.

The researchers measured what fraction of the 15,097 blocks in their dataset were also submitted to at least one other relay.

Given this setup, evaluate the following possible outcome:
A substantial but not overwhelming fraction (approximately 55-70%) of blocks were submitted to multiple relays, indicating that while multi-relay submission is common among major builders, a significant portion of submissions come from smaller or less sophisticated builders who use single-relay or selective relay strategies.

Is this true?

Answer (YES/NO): NO